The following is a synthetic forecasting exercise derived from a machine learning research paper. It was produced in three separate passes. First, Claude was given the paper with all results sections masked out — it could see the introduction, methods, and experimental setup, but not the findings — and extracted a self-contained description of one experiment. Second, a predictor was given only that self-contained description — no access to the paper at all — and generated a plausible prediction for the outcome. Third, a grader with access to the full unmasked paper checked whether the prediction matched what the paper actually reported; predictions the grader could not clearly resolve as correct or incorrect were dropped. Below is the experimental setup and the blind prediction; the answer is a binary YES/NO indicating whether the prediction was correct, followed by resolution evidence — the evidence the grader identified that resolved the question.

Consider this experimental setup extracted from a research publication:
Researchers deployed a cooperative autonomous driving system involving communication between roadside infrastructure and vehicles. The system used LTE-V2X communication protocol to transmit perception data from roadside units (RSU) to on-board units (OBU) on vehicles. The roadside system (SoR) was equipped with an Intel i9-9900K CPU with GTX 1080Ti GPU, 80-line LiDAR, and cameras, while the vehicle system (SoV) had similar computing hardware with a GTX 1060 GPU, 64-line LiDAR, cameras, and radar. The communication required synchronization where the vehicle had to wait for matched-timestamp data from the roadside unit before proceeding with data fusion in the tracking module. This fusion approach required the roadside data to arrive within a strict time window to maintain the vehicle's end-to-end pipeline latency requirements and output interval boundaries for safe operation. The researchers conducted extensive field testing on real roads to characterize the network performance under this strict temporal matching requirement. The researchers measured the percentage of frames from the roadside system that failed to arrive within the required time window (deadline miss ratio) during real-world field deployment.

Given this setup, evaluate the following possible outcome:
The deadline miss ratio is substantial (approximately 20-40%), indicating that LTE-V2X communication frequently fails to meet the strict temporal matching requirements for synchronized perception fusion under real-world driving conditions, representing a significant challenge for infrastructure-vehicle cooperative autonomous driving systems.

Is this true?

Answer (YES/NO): YES